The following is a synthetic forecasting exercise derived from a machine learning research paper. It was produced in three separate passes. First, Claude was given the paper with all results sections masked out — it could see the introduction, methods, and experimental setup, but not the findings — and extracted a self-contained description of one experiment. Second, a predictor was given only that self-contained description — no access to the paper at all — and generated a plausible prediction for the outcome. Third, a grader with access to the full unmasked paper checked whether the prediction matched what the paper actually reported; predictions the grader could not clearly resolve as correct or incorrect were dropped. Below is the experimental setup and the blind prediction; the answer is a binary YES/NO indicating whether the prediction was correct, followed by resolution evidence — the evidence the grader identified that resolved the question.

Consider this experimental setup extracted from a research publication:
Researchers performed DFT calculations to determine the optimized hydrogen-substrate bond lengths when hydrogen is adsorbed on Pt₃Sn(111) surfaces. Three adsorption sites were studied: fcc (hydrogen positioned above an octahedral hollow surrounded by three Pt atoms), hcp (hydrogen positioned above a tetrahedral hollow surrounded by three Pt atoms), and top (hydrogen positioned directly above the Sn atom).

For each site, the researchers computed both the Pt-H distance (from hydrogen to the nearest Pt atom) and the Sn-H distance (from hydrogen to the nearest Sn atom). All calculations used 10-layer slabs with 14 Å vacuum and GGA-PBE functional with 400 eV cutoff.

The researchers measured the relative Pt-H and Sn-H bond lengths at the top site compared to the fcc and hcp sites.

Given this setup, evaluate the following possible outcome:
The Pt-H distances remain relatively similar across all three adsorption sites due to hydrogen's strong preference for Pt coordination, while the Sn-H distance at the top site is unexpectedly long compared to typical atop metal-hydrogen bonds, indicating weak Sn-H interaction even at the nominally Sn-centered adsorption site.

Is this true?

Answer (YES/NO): NO